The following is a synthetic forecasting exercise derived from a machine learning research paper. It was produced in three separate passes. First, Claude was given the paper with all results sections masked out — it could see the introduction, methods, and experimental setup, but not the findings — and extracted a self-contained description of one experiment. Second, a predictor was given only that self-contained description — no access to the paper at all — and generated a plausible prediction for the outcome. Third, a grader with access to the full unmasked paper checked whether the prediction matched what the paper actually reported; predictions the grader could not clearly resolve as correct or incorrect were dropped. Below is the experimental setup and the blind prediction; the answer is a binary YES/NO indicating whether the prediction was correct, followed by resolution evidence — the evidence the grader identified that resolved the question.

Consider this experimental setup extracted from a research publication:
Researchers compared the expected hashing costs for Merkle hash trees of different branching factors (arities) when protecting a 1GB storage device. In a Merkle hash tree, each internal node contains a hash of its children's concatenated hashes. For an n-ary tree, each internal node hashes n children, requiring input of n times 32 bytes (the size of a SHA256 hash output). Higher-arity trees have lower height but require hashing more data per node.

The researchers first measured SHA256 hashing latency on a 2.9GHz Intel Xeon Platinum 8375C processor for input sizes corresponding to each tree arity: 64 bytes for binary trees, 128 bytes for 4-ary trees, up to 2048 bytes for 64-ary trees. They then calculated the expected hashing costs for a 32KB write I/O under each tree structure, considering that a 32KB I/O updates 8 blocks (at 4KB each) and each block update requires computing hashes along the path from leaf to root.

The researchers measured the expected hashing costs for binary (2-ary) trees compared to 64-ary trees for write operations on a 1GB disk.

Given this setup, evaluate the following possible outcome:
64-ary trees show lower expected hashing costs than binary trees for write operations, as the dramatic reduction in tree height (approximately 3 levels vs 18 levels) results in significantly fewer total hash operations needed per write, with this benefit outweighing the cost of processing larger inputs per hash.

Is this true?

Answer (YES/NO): NO